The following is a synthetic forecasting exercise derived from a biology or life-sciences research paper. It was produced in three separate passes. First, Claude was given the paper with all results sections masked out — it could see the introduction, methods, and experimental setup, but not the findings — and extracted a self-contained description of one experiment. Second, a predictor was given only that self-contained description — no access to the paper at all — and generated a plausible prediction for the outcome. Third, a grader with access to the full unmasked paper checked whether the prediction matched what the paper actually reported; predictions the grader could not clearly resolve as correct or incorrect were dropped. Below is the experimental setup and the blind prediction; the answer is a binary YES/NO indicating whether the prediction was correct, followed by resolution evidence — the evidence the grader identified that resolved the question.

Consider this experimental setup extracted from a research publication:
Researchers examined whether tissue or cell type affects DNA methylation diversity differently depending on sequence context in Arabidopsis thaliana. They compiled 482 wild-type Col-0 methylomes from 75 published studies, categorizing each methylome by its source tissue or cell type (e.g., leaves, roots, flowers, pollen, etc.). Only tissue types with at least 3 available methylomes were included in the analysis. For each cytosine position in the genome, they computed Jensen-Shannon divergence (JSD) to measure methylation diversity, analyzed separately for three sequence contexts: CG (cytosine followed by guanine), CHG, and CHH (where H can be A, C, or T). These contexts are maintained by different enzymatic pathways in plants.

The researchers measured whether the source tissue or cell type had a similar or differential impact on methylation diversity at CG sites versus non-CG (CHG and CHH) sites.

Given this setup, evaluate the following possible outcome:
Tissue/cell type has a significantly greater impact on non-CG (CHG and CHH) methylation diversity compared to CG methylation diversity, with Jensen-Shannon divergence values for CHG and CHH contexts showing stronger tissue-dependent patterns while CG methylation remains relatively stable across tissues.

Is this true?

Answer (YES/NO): YES